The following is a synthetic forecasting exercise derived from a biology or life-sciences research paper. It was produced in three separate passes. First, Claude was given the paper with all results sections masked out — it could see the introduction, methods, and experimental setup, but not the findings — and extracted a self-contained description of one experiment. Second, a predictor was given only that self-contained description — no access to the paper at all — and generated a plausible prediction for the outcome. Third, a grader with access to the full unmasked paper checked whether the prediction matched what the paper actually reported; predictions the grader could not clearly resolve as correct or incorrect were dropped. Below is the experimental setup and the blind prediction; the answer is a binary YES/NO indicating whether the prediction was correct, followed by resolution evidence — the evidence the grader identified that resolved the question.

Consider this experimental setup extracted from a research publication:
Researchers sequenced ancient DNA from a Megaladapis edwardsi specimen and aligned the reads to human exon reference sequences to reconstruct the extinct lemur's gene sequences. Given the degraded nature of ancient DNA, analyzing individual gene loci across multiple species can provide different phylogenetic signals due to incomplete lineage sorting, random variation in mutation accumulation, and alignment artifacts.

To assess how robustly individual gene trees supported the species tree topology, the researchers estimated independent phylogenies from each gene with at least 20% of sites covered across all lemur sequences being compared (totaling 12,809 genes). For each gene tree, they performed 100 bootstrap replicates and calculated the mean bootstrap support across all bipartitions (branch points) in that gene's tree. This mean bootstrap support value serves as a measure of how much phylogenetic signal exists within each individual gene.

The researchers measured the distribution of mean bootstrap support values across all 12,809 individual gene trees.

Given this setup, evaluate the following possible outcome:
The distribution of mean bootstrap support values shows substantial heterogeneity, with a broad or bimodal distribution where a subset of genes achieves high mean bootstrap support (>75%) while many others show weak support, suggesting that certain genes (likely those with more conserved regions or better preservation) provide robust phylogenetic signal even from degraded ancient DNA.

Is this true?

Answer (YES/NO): NO